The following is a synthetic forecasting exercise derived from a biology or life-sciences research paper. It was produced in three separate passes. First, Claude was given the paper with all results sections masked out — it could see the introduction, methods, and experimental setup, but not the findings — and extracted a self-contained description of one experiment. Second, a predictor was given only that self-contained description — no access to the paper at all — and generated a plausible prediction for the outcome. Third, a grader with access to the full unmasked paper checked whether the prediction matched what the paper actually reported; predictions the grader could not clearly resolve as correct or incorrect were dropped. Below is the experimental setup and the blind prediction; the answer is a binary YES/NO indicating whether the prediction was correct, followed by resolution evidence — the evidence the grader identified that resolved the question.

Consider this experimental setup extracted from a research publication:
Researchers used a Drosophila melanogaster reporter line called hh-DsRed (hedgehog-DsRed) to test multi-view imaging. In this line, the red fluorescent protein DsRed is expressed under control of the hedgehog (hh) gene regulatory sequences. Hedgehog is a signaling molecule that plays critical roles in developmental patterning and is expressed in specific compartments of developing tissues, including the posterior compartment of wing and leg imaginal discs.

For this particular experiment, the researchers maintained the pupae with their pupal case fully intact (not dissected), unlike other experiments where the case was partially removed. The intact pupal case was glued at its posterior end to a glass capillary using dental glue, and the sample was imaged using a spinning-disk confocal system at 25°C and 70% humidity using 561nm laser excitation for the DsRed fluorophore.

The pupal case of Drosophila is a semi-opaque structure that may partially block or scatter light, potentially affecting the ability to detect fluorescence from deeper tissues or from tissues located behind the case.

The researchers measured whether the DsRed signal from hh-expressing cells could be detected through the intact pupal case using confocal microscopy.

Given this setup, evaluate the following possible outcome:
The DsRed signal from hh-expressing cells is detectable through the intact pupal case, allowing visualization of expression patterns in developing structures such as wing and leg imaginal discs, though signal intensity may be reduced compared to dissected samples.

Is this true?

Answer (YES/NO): YES